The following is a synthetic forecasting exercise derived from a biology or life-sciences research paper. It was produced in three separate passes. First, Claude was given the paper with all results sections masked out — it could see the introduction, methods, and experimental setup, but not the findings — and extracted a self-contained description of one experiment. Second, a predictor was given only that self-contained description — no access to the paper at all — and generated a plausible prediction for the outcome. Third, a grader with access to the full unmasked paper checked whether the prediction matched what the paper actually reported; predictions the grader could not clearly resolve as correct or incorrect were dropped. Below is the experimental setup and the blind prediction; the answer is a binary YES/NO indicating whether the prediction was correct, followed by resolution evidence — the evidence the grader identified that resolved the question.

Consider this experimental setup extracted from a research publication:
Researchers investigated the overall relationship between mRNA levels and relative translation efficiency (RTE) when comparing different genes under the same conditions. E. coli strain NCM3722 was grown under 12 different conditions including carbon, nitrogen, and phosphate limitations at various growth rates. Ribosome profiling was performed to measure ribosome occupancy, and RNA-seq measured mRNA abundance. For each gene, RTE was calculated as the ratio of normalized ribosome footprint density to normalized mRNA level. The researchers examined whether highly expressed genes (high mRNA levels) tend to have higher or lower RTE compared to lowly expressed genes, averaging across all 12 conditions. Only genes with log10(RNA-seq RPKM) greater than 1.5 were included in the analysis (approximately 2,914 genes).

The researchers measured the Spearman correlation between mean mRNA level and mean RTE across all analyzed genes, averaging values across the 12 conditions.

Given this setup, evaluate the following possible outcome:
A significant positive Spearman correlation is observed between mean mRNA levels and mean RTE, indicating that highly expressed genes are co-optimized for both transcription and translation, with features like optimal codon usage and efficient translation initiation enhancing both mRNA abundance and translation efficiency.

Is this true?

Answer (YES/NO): YES